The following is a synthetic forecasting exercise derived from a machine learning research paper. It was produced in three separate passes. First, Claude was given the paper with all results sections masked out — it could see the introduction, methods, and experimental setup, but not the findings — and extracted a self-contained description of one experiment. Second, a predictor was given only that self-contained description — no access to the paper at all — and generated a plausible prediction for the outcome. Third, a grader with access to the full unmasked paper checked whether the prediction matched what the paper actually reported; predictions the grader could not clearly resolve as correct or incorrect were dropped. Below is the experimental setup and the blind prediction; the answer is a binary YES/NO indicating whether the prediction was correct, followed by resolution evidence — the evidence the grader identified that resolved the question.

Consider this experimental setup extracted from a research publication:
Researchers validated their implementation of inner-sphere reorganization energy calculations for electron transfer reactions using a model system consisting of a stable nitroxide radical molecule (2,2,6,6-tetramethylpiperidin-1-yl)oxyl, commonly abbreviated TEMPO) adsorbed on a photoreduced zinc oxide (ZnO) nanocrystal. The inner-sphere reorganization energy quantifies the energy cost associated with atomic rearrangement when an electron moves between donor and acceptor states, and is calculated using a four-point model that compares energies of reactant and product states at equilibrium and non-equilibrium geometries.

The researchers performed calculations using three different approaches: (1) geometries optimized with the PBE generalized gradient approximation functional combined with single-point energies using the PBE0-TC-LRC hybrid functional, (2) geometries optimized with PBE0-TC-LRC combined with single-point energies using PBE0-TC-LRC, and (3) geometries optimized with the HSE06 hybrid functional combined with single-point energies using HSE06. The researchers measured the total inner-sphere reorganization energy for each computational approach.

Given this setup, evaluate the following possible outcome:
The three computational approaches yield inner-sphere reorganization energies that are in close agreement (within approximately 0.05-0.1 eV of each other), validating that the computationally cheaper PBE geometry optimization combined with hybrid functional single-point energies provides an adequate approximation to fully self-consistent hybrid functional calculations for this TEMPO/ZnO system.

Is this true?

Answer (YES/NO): YES